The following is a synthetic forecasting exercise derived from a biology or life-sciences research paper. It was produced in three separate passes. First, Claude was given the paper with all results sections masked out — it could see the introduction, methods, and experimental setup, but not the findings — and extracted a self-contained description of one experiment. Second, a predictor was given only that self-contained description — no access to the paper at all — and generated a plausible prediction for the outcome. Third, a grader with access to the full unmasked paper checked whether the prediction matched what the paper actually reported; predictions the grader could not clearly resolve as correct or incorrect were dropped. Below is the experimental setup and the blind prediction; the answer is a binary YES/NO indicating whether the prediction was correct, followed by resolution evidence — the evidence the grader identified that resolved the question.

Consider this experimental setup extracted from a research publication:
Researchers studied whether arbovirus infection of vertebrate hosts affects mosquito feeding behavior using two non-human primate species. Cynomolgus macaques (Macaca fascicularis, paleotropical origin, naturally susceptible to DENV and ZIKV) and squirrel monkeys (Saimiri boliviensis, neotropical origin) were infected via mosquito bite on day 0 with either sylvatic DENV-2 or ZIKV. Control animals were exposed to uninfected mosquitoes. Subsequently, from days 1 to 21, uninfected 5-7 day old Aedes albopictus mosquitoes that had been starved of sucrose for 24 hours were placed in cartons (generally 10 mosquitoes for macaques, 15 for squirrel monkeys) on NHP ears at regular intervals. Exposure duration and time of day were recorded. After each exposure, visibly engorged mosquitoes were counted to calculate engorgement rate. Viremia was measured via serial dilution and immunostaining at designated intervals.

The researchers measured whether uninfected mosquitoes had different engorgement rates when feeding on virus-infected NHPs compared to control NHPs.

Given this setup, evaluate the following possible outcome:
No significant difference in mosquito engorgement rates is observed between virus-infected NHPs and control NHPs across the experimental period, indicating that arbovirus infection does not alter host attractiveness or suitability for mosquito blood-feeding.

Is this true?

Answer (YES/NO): NO